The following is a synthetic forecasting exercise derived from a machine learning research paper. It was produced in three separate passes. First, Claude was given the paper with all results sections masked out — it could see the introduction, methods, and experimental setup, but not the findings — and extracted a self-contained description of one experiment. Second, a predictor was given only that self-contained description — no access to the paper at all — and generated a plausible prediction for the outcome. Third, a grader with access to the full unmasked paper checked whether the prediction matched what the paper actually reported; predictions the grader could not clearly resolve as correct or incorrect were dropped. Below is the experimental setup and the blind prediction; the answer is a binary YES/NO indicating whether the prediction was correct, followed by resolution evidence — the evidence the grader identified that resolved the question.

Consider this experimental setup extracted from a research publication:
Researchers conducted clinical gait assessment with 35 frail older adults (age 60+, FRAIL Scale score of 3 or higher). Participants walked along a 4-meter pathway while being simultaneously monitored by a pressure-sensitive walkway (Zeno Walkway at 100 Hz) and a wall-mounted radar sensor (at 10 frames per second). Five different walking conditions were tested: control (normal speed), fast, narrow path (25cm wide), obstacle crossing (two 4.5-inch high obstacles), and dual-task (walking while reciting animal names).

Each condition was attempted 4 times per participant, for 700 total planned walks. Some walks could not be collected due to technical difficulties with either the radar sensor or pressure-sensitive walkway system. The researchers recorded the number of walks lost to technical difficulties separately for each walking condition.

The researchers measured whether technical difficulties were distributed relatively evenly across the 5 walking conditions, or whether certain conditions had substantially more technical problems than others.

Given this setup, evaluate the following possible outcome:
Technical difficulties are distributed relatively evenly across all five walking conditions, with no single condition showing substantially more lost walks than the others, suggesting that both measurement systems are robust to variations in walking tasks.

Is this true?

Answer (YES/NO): YES